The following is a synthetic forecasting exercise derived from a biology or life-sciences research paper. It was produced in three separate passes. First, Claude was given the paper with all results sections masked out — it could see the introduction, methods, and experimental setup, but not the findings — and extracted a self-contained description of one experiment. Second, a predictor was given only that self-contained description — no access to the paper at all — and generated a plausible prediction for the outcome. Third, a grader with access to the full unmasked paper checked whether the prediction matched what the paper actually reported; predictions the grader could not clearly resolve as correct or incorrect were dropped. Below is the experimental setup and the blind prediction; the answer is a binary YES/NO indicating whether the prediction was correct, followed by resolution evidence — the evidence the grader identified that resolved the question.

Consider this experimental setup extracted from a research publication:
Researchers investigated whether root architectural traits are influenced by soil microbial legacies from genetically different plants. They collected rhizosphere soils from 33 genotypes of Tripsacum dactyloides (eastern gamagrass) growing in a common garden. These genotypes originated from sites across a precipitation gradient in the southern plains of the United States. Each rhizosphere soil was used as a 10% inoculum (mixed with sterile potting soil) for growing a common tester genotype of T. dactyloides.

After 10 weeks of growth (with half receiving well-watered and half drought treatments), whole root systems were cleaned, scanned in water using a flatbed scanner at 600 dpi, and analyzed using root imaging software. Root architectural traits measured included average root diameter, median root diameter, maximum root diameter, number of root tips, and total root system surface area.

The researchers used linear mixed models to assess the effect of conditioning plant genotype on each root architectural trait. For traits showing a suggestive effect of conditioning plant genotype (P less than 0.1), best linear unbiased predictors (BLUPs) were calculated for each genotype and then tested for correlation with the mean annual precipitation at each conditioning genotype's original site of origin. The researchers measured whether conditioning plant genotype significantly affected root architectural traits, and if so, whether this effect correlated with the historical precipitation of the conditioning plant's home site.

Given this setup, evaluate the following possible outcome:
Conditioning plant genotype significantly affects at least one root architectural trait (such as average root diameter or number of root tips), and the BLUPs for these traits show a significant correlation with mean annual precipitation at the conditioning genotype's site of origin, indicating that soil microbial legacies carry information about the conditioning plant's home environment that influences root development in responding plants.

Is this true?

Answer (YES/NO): NO